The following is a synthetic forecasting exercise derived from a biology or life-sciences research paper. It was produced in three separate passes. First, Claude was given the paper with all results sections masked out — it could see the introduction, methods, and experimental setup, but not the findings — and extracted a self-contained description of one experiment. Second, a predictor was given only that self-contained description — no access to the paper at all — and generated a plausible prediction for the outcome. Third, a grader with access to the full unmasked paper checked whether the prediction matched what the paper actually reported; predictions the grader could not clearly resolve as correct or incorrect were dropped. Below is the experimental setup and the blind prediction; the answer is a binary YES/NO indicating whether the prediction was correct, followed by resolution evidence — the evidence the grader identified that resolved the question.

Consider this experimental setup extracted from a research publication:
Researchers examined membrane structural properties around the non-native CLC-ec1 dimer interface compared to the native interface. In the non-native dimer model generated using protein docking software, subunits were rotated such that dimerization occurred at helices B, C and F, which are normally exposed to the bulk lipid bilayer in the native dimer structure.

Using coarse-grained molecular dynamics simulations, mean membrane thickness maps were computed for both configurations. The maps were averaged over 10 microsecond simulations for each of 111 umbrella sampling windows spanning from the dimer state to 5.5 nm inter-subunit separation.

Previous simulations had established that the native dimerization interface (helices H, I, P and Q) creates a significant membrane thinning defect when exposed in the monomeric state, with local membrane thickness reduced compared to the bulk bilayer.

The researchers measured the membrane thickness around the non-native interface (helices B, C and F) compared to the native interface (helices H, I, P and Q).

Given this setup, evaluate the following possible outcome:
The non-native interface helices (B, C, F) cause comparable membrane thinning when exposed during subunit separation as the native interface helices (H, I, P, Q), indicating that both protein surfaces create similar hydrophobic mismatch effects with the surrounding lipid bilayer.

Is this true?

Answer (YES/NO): NO